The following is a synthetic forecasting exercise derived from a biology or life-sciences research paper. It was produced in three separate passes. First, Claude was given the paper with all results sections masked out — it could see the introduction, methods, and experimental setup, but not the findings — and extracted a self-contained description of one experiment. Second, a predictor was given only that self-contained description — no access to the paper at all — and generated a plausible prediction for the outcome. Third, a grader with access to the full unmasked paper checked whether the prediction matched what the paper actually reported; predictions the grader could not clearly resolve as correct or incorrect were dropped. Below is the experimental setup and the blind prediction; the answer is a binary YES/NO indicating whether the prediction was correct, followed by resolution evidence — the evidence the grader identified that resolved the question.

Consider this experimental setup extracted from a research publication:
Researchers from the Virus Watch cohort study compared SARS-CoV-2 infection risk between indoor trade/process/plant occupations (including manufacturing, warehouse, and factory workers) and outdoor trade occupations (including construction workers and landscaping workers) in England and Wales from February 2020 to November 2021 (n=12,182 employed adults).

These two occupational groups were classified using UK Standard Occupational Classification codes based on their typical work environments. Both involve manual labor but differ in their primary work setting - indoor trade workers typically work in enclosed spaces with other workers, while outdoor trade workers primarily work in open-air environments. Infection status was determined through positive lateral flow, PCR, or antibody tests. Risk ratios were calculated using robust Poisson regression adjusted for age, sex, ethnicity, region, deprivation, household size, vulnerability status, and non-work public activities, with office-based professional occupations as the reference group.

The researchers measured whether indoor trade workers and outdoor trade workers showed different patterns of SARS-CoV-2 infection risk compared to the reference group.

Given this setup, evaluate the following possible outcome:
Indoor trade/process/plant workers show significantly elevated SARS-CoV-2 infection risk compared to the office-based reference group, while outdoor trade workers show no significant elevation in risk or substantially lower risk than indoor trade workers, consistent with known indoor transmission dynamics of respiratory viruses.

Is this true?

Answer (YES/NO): YES